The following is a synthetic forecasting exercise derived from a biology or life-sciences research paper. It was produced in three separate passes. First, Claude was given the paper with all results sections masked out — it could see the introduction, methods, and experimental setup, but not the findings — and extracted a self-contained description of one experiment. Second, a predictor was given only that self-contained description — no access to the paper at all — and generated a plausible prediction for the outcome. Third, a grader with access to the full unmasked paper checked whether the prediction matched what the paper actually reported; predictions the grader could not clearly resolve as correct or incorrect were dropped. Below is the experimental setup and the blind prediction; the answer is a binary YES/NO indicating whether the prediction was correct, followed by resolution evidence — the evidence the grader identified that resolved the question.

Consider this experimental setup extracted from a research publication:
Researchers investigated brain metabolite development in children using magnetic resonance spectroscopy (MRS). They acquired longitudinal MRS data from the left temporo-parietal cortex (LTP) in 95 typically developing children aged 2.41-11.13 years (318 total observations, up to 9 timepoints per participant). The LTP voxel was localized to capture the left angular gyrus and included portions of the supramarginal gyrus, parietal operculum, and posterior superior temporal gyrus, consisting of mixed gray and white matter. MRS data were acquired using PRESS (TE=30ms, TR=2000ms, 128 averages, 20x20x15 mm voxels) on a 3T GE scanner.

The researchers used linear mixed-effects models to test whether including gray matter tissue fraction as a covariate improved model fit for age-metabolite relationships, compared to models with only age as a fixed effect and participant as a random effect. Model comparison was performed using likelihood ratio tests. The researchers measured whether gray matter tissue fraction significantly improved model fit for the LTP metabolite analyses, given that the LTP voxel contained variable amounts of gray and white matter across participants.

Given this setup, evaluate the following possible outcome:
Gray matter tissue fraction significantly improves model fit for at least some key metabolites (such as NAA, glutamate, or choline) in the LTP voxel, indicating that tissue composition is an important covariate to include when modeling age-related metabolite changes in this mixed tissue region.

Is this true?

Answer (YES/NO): YES